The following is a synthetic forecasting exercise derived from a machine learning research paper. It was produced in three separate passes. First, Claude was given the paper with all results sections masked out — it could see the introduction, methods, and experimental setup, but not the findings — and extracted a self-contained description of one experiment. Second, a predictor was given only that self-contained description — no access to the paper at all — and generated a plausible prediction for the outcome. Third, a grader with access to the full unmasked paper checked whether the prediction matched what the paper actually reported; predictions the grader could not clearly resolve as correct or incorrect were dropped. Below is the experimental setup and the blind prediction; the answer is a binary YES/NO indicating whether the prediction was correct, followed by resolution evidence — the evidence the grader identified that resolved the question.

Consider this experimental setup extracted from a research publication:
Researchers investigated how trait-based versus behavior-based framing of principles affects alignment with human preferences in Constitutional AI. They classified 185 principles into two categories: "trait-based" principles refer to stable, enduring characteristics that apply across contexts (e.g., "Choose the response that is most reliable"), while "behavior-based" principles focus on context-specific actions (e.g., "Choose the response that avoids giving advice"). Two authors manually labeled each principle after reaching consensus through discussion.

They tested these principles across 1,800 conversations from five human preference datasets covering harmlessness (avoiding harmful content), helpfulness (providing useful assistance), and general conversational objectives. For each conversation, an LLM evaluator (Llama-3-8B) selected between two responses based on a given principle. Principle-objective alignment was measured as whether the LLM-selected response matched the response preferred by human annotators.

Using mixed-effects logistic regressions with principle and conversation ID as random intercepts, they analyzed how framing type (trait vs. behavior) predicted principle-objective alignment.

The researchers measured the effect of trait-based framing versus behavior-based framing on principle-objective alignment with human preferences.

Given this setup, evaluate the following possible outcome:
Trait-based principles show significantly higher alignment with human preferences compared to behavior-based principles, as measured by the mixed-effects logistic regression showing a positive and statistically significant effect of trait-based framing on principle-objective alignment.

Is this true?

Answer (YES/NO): NO